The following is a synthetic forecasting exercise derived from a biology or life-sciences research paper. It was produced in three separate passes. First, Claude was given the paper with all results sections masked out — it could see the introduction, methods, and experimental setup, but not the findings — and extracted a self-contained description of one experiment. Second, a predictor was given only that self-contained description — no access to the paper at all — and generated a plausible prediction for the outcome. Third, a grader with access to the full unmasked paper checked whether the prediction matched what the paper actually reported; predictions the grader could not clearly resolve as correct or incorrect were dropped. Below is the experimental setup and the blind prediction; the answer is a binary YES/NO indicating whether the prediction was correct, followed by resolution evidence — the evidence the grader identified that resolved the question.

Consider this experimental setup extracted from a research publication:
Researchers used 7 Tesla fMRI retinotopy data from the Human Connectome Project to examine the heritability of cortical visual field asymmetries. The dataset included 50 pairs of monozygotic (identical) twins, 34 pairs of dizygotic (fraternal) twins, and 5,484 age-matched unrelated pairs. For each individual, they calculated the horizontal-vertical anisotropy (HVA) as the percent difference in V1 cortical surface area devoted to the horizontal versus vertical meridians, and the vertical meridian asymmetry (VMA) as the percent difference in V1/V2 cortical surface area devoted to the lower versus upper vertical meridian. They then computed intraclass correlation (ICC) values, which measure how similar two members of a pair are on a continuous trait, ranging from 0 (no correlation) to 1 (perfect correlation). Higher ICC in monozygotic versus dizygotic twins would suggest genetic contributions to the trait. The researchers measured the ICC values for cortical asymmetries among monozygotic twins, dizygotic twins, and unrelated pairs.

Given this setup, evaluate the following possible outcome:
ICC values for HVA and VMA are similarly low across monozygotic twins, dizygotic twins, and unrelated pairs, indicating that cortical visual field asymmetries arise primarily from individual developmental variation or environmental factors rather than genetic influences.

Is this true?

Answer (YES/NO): NO